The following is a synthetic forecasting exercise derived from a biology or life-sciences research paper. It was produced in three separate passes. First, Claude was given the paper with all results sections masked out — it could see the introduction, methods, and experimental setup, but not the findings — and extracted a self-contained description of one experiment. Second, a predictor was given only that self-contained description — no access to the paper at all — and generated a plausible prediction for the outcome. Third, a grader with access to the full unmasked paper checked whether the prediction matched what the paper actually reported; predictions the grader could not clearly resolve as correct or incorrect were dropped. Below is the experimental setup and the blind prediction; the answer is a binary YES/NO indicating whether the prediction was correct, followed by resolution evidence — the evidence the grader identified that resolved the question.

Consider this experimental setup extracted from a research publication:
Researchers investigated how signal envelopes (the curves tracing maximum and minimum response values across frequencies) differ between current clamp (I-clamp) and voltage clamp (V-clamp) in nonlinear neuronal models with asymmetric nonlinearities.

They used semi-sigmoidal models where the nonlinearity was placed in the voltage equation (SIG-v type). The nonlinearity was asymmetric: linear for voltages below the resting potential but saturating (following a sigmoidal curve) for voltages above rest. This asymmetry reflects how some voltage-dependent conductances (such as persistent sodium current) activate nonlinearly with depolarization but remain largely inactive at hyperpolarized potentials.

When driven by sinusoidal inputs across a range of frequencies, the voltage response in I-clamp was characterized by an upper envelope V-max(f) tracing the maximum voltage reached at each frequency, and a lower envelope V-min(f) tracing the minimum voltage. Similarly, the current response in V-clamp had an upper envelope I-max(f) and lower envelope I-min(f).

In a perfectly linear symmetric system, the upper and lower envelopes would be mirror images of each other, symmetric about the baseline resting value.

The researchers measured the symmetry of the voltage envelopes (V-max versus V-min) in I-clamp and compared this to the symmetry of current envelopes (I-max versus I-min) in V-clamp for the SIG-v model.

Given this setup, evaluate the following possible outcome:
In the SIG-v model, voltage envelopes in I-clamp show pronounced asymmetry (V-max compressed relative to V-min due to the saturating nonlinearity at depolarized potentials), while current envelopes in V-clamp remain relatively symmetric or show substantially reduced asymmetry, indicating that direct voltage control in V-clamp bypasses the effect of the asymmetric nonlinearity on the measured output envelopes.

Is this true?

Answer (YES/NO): NO